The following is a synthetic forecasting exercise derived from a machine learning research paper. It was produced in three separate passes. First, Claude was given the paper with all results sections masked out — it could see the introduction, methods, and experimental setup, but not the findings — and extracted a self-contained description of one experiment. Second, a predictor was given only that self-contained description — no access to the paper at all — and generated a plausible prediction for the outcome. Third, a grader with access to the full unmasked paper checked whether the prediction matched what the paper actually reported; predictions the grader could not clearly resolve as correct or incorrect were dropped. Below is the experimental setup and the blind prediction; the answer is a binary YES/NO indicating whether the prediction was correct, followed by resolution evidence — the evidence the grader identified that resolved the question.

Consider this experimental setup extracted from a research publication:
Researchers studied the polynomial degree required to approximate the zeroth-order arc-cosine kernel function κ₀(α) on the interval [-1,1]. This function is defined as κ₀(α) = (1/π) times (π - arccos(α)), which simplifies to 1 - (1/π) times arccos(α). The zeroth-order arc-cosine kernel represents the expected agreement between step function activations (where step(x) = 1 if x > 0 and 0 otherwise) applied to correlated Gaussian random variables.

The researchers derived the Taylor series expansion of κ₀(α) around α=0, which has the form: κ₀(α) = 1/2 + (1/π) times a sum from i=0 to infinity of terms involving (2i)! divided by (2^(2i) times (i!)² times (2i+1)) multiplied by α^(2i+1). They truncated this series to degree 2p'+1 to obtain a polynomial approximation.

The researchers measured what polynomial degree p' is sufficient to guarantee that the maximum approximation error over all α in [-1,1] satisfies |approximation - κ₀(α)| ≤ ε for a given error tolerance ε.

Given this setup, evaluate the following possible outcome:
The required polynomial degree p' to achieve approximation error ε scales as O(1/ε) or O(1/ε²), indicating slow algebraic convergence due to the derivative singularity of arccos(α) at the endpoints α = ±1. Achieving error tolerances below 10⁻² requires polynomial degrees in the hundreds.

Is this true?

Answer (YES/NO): YES